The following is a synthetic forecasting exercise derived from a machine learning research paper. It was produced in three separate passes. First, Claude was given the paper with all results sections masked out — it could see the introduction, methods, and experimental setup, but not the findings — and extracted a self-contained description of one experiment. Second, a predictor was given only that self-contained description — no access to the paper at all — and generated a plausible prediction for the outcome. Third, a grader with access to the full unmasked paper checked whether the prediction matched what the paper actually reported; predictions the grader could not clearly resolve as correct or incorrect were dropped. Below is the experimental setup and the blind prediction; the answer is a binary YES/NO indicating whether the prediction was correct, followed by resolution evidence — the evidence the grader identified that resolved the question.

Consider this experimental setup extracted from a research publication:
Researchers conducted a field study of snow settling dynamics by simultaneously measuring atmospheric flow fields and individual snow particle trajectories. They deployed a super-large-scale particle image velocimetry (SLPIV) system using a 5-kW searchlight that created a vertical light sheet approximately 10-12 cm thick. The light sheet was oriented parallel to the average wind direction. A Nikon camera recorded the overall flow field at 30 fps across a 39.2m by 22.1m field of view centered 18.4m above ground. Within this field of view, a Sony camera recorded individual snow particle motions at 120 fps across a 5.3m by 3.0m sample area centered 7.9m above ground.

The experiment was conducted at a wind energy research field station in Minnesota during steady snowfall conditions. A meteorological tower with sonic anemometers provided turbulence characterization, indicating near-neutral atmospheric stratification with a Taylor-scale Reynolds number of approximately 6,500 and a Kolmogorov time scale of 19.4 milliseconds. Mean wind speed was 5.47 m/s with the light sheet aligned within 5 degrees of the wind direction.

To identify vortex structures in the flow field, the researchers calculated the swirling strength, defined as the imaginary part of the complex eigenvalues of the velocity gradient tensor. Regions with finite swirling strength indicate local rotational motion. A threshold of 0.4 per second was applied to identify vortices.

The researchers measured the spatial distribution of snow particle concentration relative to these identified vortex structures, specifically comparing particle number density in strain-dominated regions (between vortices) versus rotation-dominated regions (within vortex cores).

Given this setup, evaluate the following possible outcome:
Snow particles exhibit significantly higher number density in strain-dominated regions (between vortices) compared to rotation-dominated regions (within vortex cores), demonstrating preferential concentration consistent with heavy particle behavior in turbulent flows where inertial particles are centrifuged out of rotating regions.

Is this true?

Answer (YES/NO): YES